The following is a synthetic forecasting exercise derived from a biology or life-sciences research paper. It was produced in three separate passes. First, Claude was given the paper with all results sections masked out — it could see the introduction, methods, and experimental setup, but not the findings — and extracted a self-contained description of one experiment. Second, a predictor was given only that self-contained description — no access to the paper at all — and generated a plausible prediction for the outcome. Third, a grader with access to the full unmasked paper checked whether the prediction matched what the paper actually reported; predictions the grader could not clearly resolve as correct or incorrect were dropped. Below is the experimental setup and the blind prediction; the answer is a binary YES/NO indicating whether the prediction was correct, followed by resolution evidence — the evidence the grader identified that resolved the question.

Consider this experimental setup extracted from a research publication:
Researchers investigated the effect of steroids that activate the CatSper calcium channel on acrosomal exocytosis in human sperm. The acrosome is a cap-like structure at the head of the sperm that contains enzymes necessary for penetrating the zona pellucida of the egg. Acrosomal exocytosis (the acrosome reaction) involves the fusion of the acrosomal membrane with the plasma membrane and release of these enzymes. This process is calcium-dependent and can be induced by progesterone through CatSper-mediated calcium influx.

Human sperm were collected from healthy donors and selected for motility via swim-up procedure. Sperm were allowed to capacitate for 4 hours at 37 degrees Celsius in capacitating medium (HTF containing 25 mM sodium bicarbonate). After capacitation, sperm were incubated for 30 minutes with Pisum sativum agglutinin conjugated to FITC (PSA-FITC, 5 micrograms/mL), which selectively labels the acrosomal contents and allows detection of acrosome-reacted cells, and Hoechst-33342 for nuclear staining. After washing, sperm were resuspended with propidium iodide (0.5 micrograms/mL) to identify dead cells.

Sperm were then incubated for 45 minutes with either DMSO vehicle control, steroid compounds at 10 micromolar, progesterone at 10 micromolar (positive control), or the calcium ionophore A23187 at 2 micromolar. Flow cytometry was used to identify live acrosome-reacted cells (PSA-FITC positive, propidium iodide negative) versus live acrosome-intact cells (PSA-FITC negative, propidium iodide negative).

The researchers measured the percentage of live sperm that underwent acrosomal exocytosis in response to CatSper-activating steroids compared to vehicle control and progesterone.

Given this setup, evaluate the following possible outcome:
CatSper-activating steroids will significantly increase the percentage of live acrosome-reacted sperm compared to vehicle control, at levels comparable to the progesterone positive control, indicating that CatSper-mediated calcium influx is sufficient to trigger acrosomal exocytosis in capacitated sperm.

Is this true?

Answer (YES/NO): NO